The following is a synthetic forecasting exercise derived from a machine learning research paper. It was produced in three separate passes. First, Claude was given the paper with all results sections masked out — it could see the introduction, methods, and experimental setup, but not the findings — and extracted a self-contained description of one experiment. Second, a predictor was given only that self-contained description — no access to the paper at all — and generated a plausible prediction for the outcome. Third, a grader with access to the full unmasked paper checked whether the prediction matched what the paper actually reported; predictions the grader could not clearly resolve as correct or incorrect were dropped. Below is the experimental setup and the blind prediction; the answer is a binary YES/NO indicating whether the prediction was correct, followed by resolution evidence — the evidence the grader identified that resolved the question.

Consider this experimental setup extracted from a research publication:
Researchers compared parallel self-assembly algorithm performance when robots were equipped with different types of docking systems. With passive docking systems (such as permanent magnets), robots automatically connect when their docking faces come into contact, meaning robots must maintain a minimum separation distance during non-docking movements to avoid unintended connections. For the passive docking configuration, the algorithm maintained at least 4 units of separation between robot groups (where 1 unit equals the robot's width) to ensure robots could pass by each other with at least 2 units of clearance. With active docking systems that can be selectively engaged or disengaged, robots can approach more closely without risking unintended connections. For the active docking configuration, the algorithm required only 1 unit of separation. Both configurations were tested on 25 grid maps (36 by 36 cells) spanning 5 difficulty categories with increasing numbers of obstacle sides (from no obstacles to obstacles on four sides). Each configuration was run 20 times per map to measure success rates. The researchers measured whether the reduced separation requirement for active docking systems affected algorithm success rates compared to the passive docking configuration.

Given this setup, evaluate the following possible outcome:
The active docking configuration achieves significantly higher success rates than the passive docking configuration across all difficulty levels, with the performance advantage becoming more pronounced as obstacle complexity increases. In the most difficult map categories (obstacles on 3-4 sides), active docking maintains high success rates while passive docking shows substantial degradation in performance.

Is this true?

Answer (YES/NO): YES